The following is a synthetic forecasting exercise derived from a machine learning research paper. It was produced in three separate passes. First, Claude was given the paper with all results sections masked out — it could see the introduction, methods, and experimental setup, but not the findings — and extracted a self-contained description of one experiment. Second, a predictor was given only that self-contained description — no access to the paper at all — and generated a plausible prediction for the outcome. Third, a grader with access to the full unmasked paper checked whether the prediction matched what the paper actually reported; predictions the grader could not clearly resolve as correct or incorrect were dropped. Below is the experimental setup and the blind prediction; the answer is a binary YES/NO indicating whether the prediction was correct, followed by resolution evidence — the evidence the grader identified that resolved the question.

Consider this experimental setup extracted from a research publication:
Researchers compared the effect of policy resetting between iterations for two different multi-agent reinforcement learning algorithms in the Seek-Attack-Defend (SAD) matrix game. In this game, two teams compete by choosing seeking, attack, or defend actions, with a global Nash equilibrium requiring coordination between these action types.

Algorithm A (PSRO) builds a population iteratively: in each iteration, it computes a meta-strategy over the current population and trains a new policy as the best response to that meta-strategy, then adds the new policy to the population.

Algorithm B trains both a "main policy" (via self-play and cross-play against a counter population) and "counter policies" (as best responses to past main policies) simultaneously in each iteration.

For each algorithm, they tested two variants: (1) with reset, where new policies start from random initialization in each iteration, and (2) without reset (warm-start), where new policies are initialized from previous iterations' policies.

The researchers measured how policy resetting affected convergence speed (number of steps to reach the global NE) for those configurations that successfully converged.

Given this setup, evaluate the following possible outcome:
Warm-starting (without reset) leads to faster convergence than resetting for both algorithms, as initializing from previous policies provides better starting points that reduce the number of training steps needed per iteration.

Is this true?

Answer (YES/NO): NO